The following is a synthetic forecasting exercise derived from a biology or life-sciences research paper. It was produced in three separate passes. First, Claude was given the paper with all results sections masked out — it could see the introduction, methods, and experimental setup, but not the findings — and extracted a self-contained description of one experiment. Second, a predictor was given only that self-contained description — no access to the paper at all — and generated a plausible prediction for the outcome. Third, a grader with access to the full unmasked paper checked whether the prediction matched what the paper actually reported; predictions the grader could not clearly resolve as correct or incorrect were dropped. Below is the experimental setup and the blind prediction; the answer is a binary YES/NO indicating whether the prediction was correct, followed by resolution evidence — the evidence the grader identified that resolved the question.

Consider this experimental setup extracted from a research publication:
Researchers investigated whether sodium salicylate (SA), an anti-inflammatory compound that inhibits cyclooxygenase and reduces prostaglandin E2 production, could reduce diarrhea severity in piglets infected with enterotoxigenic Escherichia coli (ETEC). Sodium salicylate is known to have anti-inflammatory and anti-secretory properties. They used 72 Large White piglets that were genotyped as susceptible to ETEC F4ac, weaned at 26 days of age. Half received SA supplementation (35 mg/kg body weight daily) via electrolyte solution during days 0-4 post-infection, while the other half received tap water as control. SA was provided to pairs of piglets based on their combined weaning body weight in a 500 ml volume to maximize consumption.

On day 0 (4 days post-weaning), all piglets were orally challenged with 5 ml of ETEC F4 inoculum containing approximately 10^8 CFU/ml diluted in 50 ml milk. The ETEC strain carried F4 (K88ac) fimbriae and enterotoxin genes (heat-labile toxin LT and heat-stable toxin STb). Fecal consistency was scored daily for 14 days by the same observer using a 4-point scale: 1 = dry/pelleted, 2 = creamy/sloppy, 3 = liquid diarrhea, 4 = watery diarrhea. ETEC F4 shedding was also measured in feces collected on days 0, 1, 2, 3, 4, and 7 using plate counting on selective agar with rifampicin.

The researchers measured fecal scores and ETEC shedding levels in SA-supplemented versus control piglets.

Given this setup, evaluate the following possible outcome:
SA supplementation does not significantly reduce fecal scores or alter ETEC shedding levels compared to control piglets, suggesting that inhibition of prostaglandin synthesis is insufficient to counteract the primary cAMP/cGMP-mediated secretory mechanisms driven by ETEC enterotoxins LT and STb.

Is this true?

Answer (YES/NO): YES